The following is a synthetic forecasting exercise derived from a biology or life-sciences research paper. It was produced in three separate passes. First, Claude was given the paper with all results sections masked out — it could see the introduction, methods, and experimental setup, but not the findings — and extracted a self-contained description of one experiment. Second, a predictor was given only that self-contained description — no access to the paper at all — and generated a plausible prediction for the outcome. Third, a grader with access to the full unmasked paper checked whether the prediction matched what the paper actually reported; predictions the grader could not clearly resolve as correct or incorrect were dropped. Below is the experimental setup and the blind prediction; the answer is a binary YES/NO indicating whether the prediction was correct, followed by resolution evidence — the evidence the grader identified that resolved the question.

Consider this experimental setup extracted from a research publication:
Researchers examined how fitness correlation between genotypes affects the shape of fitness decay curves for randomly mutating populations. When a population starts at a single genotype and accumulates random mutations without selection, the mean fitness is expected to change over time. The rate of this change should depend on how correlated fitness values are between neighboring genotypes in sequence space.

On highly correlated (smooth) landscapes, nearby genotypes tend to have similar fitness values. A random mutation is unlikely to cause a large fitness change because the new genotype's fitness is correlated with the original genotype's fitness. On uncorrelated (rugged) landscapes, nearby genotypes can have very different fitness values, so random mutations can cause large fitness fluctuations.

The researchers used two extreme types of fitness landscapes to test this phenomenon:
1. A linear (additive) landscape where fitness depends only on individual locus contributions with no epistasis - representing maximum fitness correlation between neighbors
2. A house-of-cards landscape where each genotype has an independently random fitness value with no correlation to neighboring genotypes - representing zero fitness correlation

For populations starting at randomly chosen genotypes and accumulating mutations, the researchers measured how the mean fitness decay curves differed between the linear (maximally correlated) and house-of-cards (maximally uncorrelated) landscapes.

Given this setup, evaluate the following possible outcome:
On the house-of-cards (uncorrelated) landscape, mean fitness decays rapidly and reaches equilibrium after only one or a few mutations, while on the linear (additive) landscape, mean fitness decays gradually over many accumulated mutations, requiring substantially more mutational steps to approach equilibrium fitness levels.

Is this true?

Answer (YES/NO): YES